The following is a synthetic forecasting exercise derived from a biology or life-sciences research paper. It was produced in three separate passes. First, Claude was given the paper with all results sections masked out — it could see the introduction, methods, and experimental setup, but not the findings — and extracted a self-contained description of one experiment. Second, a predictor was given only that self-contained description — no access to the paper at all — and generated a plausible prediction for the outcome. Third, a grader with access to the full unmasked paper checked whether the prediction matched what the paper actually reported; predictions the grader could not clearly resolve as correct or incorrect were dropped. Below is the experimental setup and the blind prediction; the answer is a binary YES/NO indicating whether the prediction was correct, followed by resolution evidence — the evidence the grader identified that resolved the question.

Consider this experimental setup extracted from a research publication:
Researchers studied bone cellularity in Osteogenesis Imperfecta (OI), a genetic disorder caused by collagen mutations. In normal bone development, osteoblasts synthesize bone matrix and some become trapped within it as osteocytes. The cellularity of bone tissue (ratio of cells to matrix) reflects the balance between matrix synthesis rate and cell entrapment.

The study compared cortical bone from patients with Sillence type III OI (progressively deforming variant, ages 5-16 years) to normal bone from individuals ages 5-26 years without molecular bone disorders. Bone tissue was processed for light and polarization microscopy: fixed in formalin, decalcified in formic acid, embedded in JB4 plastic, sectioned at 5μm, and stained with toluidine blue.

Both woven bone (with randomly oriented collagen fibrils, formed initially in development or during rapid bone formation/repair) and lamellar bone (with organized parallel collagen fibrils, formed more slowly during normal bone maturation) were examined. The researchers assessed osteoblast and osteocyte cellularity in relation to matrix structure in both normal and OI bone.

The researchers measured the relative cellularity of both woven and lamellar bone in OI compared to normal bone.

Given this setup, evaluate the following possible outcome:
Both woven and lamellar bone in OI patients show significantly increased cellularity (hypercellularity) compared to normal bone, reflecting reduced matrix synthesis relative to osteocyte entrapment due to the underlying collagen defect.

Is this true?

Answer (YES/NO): YES